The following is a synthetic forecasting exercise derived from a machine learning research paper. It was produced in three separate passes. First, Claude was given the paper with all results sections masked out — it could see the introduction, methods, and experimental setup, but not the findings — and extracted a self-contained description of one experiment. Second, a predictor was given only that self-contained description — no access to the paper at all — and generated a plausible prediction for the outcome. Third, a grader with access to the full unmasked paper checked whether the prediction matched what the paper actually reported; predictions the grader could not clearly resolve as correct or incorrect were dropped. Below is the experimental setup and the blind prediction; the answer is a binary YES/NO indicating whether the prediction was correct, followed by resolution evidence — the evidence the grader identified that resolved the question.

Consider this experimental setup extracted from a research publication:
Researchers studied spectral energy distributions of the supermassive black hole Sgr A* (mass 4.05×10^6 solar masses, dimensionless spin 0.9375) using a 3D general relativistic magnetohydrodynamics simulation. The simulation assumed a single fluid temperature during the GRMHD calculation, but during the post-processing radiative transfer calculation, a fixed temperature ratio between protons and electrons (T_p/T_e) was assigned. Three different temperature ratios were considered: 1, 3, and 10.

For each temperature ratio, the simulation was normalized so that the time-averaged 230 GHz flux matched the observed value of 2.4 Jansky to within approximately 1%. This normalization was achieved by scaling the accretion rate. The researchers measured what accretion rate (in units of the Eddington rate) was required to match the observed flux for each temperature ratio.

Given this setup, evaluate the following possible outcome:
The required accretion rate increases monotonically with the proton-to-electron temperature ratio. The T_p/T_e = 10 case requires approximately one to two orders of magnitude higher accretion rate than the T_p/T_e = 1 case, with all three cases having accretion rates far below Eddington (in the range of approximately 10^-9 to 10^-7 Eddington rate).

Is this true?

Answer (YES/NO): NO